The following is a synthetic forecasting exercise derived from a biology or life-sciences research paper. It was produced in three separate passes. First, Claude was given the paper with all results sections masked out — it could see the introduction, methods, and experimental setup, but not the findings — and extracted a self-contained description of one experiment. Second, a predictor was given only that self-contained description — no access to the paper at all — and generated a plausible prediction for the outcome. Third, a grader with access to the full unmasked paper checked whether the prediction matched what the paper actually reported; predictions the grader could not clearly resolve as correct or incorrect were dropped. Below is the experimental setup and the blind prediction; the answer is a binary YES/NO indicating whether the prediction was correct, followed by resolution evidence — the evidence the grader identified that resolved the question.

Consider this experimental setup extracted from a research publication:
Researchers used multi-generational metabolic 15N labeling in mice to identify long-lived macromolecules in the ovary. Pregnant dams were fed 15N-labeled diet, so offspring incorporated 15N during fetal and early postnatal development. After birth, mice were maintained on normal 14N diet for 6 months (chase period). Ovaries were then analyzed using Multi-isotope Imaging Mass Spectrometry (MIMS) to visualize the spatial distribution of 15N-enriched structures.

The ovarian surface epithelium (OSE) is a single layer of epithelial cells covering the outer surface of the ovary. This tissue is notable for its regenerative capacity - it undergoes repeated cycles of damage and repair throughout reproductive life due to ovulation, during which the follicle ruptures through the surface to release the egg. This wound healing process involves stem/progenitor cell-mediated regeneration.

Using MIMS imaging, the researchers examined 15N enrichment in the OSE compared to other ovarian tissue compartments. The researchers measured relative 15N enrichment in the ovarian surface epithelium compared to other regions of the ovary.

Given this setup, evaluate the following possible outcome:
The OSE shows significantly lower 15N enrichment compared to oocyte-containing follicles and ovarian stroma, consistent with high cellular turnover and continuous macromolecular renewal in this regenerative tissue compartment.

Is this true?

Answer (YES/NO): NO